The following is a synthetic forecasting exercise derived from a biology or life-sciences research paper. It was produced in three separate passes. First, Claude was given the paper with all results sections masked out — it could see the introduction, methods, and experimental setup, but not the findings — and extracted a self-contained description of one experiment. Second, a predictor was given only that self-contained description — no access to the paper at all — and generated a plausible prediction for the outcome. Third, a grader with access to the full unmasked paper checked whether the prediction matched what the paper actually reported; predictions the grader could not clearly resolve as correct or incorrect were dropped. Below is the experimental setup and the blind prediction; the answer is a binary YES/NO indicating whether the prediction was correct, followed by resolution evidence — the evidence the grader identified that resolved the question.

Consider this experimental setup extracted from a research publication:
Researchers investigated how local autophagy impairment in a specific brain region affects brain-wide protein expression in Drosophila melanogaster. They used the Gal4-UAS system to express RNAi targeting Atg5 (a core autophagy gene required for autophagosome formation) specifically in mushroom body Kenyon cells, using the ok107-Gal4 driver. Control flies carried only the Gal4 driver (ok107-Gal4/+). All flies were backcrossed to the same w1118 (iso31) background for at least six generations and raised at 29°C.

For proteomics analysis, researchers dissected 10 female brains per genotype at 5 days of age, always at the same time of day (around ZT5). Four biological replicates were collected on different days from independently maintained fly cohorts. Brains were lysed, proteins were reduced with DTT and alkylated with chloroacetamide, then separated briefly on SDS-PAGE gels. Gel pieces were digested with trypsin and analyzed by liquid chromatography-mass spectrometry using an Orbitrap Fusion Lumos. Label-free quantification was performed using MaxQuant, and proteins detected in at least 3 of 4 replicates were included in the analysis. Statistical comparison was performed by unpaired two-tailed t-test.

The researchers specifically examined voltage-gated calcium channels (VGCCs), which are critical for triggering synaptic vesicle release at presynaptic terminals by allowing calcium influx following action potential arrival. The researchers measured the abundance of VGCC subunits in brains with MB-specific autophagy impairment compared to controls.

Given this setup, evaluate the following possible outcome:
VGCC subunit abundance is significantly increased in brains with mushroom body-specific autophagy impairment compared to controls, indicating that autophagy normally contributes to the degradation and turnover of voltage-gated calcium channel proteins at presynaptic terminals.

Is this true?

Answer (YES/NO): NO